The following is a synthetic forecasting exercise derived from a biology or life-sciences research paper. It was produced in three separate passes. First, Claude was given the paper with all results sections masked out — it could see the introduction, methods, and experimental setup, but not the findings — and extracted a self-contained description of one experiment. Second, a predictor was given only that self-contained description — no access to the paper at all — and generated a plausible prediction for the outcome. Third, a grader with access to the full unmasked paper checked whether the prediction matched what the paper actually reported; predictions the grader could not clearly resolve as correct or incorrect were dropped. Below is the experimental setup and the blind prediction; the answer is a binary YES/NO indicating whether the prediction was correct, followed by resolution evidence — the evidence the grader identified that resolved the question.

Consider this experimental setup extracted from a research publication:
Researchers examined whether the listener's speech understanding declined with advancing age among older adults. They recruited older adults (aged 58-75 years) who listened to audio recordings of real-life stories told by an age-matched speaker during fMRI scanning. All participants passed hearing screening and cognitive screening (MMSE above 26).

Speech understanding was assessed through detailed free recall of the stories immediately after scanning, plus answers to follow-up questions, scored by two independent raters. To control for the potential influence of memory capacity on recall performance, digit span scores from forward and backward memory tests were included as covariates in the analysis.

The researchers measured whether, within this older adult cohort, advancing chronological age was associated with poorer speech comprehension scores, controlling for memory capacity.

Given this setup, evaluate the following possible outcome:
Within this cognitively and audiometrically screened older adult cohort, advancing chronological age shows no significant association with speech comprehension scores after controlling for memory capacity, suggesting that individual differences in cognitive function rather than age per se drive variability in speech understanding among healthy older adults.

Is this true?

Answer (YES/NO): NO